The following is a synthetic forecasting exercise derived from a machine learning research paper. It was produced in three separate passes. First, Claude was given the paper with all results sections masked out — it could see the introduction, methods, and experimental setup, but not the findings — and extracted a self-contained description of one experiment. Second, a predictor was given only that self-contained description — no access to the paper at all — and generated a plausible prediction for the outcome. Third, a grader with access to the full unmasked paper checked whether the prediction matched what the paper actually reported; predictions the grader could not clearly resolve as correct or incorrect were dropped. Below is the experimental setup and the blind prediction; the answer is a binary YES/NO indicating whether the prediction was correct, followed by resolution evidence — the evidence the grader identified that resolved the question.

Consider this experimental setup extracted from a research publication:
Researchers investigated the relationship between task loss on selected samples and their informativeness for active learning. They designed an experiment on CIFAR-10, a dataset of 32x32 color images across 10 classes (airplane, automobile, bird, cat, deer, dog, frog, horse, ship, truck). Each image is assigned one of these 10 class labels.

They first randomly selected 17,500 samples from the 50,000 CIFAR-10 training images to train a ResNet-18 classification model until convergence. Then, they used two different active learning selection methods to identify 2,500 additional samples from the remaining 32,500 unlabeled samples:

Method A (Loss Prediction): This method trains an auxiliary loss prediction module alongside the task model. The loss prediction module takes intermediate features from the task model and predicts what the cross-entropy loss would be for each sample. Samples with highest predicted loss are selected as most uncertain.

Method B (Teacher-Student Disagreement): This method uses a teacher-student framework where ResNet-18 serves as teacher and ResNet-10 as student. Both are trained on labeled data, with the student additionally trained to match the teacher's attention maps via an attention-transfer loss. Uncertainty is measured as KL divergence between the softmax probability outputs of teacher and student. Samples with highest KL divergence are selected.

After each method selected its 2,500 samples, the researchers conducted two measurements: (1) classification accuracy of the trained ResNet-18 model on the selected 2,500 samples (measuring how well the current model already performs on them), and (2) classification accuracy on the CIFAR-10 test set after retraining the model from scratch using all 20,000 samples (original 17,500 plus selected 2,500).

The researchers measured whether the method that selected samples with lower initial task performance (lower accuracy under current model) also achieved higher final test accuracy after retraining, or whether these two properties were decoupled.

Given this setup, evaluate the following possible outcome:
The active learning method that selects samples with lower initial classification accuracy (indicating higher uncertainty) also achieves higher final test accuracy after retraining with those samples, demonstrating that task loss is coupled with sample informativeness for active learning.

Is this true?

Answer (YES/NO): NO